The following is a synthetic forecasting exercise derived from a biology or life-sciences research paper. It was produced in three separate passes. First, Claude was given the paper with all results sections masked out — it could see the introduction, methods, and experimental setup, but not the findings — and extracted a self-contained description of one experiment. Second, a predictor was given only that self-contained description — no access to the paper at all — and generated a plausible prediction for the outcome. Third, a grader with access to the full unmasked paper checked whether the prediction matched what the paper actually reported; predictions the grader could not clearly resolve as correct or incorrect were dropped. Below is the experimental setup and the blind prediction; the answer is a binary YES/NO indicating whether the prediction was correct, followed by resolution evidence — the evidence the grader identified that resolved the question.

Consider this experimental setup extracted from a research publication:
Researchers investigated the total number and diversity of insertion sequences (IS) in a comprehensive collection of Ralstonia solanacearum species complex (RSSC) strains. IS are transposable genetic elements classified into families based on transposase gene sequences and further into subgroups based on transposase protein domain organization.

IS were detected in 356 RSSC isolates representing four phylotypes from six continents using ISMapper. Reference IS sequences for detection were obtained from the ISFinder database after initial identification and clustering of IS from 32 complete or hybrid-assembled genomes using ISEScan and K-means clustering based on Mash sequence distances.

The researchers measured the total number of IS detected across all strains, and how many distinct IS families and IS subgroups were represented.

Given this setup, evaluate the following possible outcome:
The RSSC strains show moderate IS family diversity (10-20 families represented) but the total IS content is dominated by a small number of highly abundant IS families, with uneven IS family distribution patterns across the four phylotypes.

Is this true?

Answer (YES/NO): YES